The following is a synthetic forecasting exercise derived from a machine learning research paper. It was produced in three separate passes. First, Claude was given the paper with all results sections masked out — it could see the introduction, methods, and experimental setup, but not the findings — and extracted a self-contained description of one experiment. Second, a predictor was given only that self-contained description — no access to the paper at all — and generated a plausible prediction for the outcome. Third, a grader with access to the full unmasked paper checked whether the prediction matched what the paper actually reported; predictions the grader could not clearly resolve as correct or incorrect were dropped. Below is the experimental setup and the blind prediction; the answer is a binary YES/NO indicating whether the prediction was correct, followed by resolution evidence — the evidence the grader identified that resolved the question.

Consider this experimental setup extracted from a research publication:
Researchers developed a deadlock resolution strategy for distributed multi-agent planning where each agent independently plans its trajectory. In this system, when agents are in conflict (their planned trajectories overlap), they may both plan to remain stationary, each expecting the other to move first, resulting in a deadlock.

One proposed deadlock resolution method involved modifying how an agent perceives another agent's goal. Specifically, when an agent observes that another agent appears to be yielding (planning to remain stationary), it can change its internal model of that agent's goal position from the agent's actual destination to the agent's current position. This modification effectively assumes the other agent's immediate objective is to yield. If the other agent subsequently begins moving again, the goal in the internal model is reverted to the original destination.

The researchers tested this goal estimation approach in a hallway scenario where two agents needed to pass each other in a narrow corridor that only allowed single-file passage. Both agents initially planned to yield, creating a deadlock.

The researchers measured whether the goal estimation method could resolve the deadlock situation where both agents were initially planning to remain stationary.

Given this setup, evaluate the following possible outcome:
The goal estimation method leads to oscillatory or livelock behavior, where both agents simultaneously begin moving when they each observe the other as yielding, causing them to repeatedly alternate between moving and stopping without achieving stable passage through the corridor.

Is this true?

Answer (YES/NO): NO